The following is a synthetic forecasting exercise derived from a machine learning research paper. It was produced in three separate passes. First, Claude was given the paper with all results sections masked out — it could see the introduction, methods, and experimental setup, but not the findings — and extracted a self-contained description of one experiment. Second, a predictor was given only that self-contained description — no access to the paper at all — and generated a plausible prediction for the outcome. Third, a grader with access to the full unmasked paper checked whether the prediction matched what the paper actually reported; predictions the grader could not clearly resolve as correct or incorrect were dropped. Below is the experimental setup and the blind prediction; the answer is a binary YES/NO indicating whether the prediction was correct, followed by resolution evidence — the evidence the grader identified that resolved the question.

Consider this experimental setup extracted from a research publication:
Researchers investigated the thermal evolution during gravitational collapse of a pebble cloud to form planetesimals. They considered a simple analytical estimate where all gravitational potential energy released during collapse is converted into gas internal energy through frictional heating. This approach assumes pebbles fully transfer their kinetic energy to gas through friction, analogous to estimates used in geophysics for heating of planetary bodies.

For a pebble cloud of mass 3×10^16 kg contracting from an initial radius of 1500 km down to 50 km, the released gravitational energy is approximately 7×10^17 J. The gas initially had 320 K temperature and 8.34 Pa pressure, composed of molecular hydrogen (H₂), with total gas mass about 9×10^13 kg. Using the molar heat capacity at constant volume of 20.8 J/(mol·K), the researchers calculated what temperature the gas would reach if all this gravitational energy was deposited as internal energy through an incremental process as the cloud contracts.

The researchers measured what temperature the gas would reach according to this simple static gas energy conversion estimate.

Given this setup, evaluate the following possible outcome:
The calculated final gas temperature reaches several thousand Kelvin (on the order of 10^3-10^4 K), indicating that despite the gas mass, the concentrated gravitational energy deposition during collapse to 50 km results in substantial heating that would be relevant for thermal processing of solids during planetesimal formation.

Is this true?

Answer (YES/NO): YES